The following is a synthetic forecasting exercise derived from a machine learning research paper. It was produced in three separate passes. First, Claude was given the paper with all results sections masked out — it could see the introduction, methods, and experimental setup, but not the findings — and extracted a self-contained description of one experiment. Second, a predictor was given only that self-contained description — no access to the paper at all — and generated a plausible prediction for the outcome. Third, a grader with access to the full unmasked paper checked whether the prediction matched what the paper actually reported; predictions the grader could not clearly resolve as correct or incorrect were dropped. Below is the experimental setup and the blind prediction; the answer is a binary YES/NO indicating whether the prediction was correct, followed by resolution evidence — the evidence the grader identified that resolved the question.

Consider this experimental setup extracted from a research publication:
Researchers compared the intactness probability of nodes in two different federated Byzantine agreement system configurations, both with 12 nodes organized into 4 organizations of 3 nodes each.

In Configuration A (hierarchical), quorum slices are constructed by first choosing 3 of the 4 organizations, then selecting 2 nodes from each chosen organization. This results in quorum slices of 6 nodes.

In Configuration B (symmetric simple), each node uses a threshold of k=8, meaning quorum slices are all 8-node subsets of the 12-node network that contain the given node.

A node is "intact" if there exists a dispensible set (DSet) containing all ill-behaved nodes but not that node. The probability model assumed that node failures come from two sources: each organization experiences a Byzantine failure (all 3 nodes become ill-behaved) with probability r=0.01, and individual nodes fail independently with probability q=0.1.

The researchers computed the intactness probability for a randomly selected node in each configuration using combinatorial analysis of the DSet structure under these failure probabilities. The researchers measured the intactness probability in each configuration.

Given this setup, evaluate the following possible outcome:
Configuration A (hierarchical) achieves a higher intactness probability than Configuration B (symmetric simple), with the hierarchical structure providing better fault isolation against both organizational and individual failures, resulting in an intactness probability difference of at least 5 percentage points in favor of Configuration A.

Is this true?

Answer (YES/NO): NO